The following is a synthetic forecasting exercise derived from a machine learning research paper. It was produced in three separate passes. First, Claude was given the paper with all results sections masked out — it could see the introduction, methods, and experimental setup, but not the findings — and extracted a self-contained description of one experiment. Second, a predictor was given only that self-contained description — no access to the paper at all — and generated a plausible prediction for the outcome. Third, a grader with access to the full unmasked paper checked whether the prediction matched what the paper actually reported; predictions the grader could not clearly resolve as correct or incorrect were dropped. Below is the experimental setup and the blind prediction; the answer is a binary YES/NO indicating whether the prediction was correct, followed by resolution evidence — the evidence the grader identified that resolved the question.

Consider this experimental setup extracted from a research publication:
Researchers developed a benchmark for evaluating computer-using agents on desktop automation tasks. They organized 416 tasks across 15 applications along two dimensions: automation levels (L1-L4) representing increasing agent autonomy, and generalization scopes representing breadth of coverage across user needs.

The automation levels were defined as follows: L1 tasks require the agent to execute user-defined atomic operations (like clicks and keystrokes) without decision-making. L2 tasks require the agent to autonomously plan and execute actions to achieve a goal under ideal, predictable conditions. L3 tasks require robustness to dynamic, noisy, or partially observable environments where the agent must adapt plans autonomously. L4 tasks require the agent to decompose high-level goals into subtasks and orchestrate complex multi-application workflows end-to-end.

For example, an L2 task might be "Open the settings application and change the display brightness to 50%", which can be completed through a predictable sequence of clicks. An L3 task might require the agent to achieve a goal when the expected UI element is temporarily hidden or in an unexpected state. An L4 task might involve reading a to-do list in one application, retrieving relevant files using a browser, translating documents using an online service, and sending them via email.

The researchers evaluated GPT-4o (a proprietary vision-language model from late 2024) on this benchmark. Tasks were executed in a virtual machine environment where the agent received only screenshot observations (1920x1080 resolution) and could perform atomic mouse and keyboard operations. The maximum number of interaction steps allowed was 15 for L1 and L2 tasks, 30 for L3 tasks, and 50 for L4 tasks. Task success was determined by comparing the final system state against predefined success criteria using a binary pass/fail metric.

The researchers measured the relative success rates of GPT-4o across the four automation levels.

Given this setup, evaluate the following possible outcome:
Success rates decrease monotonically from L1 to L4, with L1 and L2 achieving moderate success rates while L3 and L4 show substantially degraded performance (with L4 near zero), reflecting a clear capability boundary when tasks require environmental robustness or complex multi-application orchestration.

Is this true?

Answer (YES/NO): YES